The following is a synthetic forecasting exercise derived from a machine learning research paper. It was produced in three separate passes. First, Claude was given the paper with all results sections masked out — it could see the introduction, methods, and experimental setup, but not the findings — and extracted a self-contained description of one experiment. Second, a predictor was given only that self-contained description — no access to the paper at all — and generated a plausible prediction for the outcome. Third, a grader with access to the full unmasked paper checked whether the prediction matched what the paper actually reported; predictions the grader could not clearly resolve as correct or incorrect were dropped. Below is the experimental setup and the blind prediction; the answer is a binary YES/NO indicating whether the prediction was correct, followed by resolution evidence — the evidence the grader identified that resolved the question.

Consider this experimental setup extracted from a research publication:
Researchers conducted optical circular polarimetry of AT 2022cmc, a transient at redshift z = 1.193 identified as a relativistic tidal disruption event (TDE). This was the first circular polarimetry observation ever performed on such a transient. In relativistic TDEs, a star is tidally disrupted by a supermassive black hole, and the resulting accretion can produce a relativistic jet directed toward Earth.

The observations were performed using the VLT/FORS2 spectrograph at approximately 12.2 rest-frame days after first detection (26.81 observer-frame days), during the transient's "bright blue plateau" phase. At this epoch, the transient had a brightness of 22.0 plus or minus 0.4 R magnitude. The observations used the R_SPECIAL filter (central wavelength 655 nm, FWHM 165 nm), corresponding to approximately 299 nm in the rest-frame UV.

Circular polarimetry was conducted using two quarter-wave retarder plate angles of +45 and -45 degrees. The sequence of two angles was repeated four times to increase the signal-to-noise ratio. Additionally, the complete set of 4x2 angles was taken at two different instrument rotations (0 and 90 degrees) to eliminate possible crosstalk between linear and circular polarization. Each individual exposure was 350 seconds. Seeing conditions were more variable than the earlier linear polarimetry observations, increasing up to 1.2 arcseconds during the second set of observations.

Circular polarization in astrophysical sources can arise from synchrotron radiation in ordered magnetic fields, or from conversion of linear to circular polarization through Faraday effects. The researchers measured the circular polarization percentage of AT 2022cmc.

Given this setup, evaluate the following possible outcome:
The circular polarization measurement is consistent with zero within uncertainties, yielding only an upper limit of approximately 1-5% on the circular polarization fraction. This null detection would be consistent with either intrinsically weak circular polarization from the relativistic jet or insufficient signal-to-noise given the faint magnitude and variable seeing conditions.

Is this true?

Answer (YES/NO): YES